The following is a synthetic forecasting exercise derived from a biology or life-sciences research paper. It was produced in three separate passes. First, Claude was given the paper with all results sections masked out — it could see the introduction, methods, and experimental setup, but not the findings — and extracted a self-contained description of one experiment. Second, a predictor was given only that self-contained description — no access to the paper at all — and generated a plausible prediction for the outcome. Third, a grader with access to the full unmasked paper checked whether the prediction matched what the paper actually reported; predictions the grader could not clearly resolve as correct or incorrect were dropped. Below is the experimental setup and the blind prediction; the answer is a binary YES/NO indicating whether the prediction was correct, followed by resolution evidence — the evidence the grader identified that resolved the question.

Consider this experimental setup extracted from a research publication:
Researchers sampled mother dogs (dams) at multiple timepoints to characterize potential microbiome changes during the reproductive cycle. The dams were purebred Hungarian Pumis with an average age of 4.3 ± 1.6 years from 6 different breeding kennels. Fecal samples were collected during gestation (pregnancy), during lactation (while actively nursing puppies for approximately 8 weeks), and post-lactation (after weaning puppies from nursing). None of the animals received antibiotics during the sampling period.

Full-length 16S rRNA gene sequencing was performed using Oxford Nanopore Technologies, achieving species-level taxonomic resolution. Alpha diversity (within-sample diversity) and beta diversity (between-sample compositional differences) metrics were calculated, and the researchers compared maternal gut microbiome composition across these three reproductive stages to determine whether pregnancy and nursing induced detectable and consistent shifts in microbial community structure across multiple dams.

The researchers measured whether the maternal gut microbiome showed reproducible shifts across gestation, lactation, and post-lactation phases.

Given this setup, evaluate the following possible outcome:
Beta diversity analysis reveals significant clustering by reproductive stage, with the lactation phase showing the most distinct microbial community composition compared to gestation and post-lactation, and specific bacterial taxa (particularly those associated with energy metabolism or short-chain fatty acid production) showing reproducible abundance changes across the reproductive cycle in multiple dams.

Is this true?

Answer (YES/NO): NO